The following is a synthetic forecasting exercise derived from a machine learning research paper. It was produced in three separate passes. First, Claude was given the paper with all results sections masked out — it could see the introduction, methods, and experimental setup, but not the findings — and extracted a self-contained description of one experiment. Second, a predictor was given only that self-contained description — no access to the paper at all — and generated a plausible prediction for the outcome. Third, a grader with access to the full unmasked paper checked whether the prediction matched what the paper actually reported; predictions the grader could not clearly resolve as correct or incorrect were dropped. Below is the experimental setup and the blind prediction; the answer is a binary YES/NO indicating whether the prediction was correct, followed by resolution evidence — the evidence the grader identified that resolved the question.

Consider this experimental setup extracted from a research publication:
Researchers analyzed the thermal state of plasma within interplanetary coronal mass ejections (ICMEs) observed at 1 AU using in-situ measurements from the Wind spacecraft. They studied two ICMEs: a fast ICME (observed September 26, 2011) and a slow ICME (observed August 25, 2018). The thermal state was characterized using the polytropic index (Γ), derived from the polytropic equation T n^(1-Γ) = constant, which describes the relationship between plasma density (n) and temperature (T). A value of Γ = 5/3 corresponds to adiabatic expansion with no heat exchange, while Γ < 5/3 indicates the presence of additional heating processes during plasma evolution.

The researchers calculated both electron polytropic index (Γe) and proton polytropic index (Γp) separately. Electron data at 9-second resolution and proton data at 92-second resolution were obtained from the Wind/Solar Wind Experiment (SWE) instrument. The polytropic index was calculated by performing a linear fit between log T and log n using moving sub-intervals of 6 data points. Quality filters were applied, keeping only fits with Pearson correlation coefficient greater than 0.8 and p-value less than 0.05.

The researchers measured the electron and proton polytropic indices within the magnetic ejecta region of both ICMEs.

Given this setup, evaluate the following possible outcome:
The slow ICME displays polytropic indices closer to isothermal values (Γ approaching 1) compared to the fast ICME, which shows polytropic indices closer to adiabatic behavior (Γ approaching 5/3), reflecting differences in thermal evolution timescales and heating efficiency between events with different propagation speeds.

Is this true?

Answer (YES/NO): NO